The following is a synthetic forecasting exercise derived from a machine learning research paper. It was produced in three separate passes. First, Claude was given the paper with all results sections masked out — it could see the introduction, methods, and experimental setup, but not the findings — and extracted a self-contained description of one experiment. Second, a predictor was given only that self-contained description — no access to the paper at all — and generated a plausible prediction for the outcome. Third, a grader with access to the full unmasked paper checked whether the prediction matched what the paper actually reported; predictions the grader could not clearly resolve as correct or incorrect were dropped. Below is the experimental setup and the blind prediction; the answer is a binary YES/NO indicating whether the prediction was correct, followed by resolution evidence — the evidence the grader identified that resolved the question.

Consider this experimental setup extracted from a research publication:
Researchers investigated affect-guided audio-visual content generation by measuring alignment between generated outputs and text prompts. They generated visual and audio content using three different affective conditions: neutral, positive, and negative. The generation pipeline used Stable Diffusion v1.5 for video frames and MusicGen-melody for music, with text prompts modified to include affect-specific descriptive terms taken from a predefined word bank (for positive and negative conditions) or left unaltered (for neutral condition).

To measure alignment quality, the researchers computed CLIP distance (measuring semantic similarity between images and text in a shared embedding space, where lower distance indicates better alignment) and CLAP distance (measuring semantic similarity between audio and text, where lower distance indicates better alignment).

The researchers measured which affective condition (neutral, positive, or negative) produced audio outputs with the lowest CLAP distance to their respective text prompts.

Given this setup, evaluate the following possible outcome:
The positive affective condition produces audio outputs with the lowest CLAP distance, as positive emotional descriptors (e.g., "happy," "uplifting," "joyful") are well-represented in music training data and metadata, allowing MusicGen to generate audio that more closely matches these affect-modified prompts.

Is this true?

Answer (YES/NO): NO